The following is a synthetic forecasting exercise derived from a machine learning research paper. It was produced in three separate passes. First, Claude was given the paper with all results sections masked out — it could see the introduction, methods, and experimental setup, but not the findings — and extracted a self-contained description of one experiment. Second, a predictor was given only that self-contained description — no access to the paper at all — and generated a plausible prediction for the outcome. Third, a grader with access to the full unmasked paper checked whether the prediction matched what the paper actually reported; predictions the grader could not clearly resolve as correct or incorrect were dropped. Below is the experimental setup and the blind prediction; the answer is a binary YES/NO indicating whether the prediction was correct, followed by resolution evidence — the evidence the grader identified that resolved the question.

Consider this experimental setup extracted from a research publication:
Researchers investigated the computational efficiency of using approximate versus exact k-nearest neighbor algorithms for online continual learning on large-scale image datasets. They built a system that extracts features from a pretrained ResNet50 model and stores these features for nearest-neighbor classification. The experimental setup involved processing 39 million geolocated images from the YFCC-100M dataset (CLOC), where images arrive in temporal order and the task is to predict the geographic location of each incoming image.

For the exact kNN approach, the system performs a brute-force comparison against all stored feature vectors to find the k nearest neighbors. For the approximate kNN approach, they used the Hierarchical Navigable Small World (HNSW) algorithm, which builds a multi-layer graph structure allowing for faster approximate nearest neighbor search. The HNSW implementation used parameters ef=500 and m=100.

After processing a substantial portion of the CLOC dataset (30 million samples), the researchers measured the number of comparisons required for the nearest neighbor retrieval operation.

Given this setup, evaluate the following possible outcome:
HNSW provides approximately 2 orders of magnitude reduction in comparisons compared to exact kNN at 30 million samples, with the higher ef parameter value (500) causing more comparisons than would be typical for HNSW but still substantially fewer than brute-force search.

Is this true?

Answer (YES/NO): NO